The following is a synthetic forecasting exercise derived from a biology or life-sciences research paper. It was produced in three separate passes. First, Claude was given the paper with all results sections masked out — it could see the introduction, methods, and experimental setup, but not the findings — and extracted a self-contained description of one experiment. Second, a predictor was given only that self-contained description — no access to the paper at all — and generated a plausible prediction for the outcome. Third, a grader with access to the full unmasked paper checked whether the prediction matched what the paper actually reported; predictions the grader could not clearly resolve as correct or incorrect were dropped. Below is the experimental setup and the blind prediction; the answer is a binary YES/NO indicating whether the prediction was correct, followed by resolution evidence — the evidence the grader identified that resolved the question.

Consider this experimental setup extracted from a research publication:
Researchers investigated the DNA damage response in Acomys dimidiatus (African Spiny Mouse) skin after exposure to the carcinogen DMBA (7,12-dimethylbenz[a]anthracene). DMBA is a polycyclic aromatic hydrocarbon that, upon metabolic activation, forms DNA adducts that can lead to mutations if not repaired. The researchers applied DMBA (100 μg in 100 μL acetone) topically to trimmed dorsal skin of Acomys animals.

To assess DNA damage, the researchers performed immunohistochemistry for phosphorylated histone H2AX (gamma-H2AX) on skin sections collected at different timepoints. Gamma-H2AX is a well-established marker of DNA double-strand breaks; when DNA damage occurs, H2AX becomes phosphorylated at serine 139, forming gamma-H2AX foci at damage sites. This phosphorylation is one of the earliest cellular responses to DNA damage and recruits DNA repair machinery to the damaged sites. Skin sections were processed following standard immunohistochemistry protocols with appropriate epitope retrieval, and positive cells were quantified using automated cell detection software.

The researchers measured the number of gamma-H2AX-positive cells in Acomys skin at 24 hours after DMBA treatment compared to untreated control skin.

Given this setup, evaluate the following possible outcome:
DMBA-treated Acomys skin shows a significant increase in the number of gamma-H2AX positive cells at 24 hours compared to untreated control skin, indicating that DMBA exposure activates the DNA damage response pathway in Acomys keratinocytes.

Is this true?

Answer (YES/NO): YES